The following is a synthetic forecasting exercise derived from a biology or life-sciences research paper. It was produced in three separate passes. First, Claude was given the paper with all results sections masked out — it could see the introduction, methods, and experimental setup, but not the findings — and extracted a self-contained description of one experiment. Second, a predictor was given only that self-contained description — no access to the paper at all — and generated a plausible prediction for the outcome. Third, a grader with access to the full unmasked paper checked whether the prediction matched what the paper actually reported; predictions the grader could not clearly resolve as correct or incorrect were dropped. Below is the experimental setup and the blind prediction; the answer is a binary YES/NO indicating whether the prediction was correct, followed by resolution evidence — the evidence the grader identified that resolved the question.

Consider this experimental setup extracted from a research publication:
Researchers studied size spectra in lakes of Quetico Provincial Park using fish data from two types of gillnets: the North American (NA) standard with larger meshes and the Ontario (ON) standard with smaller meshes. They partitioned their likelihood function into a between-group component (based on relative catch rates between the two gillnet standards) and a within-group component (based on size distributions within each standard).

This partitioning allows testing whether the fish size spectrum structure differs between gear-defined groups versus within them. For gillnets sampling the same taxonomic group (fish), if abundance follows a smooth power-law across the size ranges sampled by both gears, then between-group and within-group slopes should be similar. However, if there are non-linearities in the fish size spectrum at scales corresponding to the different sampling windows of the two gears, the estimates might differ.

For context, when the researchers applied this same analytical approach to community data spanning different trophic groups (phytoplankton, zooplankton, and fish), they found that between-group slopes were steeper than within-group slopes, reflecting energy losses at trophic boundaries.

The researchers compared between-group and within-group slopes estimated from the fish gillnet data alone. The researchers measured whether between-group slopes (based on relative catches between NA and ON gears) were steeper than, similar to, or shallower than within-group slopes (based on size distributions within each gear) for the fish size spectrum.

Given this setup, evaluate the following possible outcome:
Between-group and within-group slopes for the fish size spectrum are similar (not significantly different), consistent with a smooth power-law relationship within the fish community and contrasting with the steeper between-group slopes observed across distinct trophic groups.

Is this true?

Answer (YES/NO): YES